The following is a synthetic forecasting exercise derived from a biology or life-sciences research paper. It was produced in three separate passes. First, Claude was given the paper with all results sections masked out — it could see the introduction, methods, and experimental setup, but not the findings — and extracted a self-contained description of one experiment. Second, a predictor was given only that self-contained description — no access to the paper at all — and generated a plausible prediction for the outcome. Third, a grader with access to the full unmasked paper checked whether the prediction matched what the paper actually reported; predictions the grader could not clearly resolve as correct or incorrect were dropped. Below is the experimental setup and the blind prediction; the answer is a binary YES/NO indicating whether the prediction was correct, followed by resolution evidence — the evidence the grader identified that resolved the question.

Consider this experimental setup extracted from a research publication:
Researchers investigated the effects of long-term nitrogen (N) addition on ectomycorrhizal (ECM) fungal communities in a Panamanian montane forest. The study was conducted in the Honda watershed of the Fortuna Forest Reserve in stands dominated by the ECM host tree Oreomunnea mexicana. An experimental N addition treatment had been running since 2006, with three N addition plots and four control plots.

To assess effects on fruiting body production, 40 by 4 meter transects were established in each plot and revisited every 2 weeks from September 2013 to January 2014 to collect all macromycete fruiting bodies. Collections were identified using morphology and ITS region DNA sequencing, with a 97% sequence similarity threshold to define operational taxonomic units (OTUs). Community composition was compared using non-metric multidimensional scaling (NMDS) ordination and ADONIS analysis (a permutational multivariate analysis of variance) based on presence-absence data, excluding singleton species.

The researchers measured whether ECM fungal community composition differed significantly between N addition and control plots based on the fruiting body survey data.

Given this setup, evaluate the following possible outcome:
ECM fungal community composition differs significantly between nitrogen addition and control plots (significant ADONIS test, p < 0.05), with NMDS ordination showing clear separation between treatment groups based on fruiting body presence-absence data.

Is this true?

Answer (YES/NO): NO